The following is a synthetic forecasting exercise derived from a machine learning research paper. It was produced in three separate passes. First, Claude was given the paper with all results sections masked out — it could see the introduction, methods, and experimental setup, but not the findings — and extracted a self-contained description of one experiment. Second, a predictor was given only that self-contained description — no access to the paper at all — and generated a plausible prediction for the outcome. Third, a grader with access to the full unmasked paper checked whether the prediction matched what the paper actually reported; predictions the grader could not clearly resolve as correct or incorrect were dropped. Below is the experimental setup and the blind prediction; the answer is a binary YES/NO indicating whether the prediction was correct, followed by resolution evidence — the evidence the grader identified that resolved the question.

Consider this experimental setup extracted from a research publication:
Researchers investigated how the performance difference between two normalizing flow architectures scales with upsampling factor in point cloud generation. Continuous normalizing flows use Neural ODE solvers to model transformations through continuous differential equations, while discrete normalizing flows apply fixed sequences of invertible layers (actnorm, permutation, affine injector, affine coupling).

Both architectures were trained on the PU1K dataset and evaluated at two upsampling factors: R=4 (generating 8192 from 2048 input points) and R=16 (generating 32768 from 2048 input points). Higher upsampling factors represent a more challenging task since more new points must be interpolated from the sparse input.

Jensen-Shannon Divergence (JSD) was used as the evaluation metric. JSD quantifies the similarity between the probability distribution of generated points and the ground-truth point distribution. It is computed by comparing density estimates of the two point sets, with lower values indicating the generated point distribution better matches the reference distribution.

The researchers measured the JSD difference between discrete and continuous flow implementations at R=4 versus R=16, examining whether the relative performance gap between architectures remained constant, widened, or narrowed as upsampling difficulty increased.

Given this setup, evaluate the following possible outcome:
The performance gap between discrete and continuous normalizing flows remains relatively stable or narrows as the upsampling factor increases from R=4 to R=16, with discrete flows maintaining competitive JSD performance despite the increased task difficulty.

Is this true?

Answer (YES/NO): YES